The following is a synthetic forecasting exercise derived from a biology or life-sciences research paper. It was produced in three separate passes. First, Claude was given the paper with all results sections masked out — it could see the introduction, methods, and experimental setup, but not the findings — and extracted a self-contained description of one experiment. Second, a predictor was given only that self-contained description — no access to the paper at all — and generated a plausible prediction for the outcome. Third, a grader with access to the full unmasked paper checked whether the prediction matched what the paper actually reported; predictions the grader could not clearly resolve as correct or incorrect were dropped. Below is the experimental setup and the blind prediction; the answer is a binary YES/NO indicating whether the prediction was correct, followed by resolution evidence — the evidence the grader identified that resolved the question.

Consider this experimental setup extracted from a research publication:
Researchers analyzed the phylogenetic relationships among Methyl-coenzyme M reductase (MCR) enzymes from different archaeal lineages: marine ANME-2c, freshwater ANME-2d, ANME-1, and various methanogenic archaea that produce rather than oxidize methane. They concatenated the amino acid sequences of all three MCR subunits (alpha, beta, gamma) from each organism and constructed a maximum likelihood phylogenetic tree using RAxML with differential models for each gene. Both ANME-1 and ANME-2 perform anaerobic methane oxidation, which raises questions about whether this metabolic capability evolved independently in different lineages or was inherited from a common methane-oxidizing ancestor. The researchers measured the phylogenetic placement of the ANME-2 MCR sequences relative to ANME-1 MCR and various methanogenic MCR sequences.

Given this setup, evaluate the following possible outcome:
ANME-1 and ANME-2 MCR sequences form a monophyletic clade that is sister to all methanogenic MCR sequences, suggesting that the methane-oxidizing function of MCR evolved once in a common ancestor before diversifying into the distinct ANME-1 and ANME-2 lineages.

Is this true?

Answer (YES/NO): NO